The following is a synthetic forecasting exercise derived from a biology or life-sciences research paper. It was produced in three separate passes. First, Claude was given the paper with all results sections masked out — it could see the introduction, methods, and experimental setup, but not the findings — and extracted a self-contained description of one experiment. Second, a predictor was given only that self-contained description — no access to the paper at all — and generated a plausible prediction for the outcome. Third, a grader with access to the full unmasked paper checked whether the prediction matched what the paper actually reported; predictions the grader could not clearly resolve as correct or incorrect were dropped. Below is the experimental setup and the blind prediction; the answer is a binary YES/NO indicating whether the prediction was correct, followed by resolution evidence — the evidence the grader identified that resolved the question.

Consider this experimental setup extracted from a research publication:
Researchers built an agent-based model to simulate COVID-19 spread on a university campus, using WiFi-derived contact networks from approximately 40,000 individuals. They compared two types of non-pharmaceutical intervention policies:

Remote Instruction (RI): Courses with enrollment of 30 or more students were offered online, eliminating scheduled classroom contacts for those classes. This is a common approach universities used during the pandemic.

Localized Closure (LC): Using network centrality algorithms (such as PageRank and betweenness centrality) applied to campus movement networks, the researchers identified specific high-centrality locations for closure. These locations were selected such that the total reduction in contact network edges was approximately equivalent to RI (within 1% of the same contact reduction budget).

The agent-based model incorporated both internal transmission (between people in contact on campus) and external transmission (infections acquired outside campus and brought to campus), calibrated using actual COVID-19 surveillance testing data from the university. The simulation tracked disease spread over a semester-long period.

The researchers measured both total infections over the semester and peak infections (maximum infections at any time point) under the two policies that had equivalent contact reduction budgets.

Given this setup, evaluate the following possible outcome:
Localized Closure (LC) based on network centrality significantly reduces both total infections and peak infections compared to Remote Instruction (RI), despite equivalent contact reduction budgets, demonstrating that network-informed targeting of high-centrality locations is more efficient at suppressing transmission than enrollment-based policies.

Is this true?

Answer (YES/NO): NO